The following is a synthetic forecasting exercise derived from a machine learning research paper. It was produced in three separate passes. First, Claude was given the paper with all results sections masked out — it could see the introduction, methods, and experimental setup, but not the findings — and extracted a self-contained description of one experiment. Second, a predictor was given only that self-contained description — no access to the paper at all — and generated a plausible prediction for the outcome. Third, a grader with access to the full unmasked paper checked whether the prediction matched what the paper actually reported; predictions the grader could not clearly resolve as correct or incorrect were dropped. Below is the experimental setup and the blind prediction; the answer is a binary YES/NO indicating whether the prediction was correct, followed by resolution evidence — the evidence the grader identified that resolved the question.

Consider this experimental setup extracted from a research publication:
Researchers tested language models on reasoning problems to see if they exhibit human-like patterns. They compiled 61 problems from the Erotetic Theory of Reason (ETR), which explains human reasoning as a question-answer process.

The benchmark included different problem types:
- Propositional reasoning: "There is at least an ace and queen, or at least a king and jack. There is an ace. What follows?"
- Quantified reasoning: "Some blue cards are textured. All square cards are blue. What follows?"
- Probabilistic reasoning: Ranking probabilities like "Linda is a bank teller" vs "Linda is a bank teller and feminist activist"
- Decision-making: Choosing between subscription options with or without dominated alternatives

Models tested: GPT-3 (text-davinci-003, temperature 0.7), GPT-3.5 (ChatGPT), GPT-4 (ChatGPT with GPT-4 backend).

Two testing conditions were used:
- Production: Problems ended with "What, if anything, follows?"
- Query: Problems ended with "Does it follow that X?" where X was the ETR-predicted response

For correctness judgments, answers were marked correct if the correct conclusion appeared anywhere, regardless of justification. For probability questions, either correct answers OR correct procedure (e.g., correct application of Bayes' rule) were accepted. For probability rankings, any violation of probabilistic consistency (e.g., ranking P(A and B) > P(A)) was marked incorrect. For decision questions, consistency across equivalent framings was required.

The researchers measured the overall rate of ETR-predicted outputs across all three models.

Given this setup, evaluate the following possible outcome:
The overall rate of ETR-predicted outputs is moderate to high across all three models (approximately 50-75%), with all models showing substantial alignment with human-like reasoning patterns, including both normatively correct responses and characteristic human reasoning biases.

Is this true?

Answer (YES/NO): NO